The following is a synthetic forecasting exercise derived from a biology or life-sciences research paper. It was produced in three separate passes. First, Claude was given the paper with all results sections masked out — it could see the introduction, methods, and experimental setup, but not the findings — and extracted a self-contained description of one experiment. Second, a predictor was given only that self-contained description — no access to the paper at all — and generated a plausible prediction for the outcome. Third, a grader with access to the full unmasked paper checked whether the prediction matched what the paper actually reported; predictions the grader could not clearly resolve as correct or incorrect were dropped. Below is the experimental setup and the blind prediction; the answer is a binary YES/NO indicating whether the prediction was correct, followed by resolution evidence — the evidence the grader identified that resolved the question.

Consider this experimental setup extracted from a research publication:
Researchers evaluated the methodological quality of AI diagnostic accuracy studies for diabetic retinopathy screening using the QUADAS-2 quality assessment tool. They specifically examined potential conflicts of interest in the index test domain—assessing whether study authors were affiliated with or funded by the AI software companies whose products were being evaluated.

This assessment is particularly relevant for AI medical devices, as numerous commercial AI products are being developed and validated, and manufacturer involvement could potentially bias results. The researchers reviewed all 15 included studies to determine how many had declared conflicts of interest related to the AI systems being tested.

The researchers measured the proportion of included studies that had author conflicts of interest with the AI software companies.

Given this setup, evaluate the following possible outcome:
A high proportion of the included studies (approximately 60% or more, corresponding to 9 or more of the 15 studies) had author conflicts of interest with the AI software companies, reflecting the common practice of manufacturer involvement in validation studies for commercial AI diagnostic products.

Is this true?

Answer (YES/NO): NO